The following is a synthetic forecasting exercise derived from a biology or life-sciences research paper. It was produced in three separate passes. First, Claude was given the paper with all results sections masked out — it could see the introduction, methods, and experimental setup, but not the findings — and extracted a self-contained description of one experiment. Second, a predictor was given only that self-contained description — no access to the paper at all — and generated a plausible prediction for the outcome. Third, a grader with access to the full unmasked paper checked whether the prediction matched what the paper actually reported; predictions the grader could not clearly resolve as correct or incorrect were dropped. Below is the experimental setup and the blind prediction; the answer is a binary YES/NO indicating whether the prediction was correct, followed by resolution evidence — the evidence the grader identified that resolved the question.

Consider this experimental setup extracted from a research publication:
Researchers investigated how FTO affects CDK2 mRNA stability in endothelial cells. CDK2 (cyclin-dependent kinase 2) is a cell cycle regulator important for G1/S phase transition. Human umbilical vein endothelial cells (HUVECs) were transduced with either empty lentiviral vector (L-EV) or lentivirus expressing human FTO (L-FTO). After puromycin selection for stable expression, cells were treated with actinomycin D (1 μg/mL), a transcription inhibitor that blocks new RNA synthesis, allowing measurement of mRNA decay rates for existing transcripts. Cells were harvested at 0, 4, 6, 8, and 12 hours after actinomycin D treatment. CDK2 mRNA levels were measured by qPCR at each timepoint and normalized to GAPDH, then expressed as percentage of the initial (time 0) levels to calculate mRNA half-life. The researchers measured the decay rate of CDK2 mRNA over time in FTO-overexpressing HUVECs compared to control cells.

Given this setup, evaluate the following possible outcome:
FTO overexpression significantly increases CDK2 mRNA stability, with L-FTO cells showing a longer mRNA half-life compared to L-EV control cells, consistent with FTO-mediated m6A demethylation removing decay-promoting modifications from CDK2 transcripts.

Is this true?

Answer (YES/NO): YES